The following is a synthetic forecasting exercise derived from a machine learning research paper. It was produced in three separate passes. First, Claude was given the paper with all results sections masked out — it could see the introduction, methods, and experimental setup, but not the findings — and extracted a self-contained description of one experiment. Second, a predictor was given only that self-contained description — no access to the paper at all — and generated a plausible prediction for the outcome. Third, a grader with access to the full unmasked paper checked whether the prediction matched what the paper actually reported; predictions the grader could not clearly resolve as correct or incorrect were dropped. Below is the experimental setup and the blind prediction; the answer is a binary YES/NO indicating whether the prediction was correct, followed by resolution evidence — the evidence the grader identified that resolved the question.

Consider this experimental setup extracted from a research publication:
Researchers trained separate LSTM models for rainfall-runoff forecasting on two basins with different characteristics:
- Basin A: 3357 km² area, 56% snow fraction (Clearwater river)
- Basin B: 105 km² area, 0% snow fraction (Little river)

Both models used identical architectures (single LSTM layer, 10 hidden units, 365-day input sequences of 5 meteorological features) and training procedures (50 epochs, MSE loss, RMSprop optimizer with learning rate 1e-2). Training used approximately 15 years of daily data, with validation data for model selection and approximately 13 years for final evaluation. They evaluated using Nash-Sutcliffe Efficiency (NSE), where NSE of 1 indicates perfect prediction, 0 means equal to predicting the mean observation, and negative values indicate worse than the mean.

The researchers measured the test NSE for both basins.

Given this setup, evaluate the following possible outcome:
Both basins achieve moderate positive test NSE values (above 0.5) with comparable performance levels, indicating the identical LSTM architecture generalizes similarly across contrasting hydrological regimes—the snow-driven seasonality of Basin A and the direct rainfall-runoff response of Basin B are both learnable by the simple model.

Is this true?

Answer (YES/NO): YES